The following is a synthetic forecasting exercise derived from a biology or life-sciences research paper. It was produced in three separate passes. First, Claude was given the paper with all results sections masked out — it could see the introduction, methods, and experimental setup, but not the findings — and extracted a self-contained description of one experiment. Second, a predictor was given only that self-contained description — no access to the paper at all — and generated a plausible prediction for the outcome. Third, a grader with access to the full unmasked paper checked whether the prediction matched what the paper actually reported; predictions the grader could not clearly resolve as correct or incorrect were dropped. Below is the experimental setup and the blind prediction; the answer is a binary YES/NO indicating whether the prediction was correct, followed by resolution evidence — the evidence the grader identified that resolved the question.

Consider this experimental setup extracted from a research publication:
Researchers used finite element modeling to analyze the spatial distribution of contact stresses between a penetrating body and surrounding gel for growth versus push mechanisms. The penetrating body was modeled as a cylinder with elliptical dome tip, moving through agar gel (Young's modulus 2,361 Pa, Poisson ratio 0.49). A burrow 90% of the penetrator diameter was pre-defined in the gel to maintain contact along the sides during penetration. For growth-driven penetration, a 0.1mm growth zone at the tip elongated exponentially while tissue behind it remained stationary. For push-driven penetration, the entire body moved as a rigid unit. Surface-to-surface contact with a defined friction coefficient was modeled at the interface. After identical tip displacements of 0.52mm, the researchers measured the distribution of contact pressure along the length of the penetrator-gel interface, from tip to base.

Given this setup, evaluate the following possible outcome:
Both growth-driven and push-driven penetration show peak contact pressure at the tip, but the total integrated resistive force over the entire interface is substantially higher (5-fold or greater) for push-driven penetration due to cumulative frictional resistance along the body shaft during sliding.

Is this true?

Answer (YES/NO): NO